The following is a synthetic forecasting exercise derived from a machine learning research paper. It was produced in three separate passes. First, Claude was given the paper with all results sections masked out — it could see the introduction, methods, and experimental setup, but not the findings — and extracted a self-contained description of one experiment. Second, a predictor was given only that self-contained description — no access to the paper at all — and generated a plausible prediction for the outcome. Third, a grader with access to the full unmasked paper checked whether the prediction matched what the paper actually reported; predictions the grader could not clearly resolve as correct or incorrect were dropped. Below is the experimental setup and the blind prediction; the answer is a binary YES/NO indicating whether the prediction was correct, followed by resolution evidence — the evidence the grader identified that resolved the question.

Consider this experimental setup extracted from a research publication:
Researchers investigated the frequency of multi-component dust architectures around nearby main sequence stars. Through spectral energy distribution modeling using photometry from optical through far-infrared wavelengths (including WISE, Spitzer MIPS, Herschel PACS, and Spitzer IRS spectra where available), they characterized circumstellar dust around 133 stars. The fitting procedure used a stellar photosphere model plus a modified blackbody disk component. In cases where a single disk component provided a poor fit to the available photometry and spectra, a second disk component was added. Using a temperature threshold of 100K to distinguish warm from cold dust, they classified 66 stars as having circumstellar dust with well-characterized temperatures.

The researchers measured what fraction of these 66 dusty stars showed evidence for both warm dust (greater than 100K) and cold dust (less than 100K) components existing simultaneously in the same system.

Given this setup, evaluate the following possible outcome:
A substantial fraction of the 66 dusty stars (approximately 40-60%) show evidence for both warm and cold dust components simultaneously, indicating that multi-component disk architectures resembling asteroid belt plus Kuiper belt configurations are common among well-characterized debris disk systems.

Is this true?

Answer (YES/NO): NO